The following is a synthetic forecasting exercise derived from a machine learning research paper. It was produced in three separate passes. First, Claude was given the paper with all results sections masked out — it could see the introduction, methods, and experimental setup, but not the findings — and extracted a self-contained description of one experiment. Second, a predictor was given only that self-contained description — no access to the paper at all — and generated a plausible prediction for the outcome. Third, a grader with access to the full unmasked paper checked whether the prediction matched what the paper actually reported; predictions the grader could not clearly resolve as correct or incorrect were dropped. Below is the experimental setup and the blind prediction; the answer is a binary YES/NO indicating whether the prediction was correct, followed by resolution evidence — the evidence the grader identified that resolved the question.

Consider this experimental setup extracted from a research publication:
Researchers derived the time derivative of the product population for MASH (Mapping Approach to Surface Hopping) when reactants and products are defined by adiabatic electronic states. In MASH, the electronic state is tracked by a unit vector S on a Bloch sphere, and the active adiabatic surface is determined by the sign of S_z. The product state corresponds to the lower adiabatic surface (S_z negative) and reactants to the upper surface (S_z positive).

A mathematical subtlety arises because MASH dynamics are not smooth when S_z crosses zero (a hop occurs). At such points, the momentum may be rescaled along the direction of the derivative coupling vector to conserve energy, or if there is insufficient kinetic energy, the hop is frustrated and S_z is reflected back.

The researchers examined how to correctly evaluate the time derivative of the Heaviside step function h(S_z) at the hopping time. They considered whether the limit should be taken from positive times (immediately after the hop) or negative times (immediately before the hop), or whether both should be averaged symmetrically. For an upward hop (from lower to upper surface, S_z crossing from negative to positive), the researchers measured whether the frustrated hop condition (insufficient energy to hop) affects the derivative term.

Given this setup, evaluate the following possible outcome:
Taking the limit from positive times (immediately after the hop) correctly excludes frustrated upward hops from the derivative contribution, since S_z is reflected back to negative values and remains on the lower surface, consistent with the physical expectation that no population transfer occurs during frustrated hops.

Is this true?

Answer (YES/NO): YES